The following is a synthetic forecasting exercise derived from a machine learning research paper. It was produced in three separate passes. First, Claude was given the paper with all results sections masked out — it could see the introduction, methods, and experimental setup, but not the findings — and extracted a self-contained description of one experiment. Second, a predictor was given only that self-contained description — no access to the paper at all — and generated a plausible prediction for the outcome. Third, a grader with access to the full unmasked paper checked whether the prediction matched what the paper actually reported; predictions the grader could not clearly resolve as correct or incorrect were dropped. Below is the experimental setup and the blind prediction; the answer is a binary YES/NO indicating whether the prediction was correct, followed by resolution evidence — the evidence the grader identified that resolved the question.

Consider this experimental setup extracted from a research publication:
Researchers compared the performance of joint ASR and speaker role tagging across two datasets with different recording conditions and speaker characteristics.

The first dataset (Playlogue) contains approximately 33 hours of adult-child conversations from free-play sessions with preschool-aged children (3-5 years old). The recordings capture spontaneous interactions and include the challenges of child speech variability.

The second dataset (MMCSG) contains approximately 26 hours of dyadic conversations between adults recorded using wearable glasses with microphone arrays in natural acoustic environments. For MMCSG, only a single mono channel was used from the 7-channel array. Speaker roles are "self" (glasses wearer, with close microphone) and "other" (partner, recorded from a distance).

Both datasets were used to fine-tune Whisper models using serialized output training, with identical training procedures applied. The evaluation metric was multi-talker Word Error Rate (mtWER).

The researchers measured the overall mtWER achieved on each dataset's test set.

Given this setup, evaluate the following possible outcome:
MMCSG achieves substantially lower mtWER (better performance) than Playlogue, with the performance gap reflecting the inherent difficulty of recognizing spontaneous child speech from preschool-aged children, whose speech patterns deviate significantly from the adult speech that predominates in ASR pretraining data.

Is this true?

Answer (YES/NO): YES